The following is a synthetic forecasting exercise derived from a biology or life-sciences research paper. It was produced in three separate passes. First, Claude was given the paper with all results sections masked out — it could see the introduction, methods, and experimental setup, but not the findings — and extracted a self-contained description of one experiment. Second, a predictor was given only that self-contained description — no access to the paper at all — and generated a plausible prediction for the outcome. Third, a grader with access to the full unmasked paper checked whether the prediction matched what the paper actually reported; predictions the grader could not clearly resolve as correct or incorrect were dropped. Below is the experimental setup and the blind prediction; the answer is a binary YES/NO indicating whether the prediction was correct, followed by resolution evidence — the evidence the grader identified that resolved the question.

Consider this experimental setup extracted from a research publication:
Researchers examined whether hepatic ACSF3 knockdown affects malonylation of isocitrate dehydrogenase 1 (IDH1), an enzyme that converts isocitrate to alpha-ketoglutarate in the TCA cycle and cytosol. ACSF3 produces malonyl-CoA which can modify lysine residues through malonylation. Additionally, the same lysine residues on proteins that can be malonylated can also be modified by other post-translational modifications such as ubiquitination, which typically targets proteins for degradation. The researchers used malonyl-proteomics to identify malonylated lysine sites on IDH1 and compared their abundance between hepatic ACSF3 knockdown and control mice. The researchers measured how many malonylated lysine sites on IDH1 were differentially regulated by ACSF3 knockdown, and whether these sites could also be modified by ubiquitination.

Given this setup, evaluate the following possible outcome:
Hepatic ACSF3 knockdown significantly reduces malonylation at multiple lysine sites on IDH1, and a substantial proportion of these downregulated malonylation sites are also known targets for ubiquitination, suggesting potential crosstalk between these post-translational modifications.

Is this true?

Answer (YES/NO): YES